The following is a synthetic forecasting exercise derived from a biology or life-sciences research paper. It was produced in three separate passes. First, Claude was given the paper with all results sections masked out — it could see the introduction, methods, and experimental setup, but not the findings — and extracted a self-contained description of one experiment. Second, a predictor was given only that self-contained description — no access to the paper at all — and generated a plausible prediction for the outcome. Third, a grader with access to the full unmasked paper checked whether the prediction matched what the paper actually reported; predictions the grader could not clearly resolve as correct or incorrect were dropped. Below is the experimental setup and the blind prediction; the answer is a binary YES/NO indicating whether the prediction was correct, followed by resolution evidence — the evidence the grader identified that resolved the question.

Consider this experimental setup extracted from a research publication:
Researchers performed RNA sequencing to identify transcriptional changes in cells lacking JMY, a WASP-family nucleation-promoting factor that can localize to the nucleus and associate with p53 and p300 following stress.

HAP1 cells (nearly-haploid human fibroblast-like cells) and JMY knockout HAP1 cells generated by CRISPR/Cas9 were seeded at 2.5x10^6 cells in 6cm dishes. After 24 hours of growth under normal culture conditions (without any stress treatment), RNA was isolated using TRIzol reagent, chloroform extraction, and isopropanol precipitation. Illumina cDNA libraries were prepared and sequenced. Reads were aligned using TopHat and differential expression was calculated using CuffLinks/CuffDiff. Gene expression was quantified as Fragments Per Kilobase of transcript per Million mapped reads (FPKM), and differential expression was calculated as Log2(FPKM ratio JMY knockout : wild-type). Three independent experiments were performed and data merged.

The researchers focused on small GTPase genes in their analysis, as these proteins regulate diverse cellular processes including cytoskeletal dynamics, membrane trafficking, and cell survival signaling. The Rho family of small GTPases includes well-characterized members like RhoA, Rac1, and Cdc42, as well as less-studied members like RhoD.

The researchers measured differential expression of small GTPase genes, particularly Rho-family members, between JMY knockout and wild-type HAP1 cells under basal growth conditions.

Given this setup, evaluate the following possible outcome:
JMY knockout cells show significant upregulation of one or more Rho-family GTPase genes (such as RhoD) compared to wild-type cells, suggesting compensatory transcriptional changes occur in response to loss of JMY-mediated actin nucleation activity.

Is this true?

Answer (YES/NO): YES